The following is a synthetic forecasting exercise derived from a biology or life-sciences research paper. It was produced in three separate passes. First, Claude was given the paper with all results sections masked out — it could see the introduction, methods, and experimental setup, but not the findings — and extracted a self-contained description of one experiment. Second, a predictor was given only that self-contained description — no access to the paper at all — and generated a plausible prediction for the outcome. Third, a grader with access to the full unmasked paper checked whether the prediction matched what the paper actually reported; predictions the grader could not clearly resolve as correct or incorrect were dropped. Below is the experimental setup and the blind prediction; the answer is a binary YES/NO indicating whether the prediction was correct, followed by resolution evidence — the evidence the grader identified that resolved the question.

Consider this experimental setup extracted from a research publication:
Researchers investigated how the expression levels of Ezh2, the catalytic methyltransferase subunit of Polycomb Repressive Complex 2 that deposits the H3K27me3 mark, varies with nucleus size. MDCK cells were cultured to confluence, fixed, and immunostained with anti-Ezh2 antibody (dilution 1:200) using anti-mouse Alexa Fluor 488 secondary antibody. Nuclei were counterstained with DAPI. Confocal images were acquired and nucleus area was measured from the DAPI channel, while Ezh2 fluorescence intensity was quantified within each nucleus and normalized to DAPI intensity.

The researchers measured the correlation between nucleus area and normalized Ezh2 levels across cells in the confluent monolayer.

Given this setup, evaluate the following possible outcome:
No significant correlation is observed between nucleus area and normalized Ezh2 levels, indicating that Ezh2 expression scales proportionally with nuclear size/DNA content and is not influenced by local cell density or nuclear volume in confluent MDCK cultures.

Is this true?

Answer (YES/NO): YES